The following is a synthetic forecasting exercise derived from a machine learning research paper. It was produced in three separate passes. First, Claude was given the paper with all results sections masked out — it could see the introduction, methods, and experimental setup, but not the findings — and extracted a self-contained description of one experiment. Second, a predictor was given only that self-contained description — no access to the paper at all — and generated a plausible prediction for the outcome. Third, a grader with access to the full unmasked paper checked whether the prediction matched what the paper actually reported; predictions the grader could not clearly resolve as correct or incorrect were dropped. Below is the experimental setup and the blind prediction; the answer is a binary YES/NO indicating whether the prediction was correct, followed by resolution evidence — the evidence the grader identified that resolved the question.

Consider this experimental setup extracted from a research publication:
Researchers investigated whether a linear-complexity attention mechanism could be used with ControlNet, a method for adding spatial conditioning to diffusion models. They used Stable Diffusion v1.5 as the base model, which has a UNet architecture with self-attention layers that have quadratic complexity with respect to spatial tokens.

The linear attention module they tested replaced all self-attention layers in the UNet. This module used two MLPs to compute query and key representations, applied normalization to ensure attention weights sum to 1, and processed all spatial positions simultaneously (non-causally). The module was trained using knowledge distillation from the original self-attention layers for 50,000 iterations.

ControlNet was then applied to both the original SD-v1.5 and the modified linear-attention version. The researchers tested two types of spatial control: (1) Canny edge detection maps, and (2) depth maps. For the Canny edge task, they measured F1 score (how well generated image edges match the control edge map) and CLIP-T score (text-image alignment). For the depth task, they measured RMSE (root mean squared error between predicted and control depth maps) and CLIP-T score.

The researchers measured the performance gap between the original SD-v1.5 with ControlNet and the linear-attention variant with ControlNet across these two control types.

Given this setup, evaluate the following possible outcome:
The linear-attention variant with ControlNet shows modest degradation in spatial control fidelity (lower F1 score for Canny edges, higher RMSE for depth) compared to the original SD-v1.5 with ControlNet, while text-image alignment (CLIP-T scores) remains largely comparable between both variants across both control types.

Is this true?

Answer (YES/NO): NO